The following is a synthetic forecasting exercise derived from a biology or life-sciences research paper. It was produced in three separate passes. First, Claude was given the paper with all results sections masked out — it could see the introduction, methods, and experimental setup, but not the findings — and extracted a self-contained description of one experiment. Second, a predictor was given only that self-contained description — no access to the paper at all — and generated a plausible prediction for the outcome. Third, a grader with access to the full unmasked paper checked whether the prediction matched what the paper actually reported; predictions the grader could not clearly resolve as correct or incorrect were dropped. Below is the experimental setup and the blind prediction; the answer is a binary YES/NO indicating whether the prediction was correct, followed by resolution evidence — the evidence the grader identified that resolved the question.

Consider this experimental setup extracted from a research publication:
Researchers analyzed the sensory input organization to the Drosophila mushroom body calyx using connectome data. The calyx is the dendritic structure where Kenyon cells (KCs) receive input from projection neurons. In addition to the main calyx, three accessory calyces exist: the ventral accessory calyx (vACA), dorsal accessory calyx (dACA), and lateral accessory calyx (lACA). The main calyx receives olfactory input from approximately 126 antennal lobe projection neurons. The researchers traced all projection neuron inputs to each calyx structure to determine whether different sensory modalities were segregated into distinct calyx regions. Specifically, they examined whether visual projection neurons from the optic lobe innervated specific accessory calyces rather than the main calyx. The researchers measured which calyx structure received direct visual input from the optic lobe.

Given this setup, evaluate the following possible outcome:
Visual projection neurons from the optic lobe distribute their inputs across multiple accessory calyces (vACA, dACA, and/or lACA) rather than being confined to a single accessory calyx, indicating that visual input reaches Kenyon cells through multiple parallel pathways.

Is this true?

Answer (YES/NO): YES